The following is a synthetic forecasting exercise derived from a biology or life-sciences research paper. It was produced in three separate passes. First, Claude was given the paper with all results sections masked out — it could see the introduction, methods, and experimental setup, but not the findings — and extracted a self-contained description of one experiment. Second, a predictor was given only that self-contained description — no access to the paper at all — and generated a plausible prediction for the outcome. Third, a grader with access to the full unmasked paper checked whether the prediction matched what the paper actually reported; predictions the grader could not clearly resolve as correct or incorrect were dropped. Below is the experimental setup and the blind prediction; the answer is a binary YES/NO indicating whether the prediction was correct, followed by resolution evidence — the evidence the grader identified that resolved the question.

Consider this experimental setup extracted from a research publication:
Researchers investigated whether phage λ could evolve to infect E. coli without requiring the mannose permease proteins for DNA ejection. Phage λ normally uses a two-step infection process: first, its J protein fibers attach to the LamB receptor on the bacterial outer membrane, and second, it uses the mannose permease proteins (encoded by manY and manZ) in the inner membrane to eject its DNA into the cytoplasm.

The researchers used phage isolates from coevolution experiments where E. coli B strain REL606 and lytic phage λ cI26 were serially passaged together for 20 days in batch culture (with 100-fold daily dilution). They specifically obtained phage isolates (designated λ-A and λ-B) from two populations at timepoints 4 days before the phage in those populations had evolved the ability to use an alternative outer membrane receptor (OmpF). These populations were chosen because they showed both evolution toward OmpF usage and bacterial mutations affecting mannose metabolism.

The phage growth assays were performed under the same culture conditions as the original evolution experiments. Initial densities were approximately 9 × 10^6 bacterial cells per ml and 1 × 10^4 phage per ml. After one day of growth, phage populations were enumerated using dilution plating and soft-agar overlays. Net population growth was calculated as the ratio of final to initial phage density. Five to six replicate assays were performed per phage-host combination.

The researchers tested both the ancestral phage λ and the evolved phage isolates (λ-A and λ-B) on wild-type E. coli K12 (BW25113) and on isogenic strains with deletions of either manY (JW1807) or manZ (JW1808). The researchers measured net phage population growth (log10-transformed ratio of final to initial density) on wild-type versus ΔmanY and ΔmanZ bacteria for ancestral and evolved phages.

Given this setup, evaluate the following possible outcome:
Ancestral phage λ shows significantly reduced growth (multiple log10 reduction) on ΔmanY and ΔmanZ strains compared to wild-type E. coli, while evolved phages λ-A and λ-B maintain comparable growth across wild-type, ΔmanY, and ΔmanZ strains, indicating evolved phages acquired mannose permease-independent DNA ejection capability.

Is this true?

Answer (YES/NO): YES